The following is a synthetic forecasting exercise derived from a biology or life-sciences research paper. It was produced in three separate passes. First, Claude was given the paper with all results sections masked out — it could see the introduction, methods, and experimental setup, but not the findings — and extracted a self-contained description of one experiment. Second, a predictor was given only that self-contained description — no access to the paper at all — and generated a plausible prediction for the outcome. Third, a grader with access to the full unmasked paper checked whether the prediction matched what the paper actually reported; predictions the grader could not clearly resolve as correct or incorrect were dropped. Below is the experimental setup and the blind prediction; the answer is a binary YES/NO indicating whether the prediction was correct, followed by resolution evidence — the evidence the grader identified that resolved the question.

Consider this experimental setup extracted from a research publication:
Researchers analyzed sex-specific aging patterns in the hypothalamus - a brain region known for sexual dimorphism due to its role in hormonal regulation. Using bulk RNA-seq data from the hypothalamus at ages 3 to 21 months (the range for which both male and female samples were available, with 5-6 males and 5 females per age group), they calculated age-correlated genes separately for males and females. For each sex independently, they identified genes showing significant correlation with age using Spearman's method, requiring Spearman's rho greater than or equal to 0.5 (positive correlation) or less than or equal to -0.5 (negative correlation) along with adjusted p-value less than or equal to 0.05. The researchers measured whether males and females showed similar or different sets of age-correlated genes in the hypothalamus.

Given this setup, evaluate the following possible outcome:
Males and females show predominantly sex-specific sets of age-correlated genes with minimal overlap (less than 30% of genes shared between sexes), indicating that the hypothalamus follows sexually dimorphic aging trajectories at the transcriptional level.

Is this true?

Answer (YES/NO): NO